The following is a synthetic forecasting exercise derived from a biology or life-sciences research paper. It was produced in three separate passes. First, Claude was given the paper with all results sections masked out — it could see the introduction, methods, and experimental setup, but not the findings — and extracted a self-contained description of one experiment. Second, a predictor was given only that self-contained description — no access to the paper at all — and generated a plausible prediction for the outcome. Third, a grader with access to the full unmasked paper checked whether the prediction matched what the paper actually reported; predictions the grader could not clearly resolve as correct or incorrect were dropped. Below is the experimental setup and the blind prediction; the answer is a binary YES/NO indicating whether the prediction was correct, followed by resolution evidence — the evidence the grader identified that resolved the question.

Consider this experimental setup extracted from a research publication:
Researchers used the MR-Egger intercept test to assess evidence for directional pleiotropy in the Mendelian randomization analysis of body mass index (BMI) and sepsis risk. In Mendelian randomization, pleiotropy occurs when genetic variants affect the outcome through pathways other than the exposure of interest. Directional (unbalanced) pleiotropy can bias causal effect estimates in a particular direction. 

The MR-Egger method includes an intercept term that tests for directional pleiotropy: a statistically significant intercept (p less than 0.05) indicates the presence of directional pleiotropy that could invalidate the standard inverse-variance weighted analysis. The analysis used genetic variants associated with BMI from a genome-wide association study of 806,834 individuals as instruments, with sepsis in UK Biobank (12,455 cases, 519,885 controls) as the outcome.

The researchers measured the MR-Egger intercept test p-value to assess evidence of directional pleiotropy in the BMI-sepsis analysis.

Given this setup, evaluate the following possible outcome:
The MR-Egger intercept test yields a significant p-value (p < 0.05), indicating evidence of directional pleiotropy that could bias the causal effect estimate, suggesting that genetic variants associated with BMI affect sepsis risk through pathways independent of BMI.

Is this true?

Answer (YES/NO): NO